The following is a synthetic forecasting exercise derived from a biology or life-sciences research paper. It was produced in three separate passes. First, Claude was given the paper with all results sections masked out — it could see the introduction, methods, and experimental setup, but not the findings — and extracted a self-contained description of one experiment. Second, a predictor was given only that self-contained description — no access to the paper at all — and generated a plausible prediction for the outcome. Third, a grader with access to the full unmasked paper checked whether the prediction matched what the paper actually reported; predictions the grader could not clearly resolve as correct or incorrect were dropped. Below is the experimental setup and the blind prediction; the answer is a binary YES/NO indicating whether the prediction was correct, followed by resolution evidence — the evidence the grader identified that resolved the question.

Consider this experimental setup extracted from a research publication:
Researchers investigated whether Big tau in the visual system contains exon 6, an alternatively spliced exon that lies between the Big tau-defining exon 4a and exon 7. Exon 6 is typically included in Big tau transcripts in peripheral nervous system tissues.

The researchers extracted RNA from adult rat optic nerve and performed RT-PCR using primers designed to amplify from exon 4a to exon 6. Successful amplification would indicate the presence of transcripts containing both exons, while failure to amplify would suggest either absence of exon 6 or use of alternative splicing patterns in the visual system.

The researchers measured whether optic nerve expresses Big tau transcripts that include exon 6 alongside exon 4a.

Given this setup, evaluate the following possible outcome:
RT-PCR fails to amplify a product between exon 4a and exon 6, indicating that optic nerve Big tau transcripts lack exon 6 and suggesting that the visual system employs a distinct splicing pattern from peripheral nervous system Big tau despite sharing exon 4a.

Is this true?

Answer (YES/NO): NO